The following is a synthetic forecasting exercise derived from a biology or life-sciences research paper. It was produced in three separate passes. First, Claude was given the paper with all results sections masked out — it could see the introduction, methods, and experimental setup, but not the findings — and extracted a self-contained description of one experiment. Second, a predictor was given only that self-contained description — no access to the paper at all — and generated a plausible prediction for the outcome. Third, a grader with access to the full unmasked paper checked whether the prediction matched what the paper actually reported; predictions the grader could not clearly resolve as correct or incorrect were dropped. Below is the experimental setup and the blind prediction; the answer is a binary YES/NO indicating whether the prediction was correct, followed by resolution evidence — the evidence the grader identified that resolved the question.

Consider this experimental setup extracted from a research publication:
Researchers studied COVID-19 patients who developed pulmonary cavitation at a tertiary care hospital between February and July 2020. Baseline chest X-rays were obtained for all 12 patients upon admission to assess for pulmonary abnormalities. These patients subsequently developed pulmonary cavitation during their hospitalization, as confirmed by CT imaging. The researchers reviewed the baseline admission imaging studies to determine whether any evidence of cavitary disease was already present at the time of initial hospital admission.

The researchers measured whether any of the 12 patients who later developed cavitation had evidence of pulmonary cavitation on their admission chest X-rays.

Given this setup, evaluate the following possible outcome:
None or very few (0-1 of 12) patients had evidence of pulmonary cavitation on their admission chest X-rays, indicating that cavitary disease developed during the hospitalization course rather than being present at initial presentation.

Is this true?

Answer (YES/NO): YES